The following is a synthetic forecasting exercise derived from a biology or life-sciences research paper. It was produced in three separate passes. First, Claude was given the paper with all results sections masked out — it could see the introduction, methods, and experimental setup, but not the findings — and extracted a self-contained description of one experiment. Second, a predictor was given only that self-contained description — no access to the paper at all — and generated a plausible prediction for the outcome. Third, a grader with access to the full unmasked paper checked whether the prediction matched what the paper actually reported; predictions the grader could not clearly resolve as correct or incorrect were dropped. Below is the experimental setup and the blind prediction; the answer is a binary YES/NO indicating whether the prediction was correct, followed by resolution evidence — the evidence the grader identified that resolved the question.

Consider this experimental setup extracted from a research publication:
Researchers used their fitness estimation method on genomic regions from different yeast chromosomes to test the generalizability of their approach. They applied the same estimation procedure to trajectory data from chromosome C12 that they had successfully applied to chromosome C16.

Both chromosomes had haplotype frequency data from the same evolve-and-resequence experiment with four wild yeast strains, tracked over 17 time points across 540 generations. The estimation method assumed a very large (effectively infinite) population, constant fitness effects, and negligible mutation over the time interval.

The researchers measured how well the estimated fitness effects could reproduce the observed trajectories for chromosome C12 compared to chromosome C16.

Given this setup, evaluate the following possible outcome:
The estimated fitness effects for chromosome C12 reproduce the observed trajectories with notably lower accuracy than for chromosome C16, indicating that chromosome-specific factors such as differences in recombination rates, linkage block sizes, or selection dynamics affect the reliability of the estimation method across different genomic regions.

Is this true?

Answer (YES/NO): YES